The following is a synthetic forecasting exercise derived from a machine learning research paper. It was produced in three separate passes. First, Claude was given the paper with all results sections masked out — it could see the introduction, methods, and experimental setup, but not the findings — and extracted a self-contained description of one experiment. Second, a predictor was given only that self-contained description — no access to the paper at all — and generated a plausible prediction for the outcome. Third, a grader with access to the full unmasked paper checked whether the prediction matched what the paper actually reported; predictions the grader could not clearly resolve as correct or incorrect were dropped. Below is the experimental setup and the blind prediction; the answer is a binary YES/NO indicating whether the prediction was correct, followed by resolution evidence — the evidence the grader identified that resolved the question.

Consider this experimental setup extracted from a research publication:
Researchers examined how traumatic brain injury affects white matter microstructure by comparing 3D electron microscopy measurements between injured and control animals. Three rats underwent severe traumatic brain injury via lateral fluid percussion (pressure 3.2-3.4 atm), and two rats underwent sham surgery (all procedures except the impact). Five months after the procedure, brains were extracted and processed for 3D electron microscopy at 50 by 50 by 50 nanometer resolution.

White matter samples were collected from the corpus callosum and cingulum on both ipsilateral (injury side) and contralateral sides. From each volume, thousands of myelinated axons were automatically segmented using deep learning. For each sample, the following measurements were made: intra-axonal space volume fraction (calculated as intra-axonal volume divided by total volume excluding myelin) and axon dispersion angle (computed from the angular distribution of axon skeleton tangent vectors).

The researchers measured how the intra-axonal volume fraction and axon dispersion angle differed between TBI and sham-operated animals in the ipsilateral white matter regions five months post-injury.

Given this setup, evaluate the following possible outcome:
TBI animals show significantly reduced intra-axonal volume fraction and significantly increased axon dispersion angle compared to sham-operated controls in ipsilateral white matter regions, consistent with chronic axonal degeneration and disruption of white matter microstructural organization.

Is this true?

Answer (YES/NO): YES